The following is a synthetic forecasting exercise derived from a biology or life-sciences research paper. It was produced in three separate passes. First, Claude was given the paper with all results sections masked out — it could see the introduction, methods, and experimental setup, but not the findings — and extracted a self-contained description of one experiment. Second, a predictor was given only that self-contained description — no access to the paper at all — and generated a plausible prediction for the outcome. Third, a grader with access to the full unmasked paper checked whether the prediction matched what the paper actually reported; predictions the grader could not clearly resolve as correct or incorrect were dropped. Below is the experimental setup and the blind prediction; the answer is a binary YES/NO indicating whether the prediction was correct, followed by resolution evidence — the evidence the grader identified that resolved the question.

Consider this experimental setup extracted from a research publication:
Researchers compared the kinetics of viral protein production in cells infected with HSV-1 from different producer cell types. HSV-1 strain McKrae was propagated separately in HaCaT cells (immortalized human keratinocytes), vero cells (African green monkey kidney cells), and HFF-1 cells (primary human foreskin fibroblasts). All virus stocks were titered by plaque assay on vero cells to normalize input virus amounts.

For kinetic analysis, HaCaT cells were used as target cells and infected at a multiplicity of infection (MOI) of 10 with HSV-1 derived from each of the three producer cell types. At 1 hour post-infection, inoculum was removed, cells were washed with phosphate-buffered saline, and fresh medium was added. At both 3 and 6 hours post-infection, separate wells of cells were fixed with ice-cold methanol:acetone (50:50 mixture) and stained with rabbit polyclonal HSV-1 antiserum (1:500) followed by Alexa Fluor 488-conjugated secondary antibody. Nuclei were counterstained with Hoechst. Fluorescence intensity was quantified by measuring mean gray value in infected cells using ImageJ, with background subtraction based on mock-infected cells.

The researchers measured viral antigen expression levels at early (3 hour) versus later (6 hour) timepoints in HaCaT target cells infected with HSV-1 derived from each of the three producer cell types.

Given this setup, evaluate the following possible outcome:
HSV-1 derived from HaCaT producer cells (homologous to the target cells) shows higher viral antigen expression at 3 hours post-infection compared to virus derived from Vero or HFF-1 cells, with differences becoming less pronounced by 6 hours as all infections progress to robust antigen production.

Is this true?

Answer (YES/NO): YES